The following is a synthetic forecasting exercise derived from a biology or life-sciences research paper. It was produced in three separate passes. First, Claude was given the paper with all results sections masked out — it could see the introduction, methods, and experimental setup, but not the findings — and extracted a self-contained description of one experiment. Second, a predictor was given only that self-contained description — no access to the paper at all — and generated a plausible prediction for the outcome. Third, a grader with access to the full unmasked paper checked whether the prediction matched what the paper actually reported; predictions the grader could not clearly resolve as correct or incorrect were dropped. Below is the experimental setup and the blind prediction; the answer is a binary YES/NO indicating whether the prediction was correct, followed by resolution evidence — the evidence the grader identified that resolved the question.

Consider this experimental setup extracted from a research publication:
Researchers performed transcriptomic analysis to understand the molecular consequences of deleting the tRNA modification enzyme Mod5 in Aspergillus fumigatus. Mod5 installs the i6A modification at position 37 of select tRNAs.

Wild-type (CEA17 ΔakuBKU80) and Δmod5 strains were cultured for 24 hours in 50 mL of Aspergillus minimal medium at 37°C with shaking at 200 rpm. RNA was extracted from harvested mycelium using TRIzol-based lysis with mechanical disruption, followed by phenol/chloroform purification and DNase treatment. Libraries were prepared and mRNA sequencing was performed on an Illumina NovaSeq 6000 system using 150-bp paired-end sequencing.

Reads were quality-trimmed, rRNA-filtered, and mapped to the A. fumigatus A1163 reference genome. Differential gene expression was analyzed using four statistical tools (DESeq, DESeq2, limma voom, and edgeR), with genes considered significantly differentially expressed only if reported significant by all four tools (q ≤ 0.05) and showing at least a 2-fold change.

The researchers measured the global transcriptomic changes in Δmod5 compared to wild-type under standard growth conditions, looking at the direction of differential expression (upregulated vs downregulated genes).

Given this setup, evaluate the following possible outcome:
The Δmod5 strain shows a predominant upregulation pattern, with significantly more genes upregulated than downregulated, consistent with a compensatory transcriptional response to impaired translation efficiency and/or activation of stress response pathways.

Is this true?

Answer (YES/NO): YES